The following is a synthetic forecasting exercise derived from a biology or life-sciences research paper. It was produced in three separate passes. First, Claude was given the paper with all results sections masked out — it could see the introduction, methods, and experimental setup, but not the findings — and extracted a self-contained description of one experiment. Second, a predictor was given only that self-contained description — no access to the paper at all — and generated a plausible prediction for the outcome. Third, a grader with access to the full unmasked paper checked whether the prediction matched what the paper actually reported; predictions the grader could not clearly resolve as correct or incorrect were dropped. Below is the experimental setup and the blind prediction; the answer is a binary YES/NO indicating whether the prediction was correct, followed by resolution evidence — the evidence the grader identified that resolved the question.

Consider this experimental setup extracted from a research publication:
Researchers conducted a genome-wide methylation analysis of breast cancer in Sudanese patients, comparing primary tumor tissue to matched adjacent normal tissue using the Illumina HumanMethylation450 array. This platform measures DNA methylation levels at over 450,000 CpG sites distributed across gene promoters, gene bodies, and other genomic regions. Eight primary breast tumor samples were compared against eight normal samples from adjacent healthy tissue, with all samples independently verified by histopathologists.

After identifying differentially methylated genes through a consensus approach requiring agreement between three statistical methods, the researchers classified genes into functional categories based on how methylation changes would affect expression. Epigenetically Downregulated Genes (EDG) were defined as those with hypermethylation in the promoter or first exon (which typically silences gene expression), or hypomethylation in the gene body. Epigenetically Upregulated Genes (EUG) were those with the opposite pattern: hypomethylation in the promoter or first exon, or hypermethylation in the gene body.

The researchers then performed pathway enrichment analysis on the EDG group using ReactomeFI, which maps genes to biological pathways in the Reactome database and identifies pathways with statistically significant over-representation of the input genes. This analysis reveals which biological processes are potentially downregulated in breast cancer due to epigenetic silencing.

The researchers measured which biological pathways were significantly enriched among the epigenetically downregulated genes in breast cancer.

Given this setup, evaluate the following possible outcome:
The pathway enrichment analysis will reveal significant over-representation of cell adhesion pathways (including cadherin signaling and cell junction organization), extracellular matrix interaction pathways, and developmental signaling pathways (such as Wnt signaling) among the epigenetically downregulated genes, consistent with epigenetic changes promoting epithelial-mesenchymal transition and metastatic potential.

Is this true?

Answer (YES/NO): NO